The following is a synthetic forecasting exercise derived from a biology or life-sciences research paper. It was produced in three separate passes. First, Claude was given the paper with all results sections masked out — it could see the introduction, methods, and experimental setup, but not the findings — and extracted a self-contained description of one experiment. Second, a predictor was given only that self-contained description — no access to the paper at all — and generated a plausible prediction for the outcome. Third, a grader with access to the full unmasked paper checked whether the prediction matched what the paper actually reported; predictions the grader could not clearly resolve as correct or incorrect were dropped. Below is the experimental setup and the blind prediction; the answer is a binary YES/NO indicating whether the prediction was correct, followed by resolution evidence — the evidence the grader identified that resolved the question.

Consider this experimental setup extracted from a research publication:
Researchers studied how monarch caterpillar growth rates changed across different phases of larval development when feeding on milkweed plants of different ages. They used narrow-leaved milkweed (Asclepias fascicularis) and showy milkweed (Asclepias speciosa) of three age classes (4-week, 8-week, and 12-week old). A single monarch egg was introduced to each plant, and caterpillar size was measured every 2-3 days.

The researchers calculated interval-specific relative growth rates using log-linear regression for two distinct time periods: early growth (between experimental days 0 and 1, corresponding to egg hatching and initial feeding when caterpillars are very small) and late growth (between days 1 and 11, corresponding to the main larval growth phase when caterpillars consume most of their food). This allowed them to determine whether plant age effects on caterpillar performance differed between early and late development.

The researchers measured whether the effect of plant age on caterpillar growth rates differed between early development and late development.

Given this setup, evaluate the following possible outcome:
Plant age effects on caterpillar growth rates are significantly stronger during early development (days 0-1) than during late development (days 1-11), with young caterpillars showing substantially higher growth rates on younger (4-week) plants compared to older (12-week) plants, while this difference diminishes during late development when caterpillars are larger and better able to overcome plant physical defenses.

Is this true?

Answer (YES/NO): YES